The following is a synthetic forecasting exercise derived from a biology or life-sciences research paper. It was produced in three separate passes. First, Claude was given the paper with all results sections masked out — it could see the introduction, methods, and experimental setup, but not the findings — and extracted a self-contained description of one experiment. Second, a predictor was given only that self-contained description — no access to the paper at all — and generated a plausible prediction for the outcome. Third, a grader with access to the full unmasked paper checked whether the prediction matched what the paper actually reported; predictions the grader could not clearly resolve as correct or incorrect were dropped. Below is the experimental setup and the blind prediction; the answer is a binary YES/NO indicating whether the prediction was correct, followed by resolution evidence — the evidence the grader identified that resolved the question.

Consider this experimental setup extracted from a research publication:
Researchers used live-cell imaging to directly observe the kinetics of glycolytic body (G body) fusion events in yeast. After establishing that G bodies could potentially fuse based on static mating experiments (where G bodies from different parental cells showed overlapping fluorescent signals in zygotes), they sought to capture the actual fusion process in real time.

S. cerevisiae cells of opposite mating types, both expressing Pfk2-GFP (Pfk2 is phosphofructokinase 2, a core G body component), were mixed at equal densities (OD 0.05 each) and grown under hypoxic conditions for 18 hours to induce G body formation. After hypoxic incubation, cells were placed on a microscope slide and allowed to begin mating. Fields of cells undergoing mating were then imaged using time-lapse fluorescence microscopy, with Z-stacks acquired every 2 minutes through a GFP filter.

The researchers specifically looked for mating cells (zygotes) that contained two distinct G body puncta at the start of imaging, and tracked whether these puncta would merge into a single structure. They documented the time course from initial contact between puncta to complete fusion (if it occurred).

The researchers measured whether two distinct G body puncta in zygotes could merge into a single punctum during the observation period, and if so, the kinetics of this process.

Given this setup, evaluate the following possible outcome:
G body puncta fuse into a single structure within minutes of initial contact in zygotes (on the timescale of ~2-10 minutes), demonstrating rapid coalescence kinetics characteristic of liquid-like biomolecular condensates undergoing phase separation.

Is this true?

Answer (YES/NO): NO